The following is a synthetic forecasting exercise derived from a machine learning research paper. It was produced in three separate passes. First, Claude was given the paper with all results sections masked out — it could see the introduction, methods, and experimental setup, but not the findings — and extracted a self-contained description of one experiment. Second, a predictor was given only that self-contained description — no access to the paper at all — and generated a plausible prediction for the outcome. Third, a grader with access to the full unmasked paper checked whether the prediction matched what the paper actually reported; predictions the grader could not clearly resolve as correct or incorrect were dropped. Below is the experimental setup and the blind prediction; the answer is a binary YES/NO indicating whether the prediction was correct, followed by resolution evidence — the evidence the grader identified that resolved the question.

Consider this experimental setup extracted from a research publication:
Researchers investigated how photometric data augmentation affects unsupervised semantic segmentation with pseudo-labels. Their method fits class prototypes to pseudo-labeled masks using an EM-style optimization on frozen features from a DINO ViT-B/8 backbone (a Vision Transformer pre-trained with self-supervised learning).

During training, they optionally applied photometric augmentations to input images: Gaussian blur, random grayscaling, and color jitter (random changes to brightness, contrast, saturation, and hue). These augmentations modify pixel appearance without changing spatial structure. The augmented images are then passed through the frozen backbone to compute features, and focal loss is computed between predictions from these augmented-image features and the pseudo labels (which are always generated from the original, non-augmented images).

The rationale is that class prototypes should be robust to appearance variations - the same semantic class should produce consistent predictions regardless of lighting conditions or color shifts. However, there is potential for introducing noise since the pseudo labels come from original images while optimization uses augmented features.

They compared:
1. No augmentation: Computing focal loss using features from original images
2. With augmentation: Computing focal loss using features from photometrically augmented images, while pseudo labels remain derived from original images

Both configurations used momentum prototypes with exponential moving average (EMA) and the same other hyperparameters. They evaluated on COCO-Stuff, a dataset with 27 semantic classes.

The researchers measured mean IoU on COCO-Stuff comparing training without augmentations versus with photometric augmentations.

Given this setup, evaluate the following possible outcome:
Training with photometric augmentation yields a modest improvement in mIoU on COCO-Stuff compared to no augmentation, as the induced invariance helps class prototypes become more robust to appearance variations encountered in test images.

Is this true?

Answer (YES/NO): YES